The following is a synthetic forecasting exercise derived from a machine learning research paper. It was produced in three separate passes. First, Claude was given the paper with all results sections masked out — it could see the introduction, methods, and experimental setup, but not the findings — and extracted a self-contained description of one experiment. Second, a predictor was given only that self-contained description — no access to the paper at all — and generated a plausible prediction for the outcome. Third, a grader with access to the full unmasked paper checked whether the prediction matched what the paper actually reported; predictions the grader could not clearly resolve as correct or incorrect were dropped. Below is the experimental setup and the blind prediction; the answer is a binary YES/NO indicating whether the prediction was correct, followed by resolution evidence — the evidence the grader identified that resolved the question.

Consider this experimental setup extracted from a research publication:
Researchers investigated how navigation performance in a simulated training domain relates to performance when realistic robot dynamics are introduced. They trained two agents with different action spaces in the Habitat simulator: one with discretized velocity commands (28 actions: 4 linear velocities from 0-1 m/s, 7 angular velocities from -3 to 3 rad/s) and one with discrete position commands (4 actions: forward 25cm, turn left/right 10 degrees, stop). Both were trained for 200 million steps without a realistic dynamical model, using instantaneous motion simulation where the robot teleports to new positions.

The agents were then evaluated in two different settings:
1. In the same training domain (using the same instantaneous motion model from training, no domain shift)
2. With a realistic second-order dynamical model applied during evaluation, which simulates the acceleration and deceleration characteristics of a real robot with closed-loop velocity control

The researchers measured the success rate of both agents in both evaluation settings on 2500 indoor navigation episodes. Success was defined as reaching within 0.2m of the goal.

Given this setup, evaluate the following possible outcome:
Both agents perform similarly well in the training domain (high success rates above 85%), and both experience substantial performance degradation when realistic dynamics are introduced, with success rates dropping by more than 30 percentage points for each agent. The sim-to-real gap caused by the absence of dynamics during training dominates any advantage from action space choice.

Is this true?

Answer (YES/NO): NO